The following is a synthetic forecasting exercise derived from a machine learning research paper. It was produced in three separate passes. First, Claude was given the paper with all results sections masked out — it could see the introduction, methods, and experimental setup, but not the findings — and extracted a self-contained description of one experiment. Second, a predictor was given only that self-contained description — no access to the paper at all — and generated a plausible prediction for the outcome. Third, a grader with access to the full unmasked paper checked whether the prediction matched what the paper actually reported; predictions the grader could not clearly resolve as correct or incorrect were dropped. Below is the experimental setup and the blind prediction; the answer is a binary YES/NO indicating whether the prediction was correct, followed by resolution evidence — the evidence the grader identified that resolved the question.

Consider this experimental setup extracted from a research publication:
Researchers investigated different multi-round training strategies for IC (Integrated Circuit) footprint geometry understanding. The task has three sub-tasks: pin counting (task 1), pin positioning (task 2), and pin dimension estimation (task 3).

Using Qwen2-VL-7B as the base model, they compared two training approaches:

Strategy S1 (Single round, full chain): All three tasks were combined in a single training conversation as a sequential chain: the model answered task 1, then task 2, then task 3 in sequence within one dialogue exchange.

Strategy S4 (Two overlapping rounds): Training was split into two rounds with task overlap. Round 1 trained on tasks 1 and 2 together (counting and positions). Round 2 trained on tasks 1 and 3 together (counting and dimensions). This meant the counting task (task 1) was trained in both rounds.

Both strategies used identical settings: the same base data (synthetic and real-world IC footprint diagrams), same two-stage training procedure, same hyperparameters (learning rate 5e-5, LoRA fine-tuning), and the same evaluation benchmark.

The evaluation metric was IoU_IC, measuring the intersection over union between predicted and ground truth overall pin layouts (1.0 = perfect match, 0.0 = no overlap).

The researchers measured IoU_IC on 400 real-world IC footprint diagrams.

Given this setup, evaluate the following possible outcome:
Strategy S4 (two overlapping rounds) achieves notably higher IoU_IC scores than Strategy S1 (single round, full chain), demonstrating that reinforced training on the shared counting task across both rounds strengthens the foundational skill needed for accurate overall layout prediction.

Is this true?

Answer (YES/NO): NO